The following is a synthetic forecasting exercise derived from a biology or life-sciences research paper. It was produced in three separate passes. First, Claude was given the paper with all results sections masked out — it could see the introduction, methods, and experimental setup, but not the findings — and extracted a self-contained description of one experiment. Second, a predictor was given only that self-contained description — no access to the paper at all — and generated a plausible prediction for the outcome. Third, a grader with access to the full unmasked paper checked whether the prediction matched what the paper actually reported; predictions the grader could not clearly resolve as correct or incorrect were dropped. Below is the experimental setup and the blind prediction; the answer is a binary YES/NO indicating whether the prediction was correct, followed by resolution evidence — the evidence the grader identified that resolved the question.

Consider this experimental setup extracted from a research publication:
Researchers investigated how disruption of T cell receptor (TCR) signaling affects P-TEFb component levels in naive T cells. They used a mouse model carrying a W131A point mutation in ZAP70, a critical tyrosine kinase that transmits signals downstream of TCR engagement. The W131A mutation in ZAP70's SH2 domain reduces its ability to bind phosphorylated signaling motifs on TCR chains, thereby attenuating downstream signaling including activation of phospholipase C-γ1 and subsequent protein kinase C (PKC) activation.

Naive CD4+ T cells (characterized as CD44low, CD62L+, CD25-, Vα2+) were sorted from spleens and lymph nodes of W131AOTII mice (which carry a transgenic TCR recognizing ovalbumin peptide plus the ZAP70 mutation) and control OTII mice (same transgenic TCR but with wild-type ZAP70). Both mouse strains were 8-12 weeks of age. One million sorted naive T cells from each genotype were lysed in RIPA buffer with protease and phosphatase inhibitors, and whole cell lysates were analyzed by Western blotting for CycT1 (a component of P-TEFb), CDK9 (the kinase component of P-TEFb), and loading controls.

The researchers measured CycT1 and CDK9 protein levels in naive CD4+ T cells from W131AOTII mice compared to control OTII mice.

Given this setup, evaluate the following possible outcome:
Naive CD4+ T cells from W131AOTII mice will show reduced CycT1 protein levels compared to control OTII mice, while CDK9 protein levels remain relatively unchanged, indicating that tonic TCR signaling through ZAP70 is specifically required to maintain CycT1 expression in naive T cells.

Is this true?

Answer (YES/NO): YES